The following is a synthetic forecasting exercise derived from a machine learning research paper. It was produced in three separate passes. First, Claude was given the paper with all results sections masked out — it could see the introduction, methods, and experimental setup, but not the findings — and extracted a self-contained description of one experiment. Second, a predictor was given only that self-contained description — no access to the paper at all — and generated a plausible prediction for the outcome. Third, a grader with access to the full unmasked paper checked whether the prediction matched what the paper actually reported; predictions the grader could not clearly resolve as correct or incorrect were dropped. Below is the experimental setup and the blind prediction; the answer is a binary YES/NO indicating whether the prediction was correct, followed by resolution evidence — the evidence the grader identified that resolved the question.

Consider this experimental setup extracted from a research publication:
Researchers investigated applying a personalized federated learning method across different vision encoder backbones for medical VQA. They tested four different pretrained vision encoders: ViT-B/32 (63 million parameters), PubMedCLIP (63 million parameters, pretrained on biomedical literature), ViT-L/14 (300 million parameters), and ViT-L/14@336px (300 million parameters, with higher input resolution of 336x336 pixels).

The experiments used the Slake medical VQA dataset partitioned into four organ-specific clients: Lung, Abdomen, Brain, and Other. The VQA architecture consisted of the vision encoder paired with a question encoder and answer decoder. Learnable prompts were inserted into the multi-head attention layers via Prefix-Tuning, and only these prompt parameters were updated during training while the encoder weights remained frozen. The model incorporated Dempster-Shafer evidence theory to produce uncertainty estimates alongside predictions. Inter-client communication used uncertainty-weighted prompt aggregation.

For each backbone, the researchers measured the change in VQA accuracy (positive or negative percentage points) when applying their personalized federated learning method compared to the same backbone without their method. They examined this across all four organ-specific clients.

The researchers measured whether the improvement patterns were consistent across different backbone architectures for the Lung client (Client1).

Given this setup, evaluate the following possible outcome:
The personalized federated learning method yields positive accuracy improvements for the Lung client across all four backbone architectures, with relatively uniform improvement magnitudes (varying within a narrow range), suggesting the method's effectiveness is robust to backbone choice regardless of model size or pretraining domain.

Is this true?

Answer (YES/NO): NO